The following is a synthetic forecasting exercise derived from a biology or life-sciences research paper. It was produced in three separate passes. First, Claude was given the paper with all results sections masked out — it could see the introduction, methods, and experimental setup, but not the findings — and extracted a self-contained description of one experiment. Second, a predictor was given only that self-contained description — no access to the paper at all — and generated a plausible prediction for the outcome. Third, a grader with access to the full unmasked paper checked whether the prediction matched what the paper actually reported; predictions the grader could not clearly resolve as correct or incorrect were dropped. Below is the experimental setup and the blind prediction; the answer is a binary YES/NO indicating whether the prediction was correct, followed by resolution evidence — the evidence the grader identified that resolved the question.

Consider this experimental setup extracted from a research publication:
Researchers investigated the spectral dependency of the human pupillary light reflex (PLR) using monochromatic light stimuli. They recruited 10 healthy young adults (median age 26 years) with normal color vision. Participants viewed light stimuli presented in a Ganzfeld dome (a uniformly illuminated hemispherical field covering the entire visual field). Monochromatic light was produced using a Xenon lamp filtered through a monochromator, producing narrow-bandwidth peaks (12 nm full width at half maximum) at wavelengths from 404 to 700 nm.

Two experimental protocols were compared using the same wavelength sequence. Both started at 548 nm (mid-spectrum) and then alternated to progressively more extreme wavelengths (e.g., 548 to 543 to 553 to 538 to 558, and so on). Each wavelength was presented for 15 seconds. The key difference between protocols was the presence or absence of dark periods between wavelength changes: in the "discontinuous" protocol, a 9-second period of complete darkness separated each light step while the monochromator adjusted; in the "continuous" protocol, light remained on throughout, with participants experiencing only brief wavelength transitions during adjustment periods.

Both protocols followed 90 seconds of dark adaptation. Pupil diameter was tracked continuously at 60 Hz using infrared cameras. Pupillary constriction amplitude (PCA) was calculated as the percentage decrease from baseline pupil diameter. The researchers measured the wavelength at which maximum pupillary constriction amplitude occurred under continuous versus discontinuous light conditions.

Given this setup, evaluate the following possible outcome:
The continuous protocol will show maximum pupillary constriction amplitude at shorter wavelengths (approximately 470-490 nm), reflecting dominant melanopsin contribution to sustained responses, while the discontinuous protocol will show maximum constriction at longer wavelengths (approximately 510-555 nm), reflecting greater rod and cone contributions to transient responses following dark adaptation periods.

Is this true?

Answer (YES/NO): NO